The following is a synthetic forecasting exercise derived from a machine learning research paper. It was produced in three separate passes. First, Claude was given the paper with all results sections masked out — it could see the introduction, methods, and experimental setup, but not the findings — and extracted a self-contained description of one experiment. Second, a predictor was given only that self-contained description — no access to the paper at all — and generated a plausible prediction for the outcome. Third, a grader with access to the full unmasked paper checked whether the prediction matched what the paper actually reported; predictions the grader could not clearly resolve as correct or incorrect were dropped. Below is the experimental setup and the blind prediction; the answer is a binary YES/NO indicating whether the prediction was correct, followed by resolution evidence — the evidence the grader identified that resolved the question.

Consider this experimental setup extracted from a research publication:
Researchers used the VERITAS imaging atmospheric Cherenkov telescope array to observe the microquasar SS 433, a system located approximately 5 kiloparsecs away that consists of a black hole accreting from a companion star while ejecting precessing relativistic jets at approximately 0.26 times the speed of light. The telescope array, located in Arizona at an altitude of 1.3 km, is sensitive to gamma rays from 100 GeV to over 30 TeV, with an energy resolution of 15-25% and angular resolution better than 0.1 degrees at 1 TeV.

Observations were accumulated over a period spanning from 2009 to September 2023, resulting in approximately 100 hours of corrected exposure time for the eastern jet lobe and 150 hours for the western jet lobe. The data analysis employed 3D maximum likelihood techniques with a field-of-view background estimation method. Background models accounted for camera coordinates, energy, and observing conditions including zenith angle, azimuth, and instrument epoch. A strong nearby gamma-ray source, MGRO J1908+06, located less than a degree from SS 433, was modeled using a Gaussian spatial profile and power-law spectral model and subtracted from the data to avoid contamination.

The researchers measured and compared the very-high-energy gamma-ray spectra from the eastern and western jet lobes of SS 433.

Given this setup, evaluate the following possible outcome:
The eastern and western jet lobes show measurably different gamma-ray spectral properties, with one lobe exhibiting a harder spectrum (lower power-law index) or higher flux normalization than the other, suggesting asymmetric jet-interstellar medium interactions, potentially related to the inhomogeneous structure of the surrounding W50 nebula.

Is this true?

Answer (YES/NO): NO